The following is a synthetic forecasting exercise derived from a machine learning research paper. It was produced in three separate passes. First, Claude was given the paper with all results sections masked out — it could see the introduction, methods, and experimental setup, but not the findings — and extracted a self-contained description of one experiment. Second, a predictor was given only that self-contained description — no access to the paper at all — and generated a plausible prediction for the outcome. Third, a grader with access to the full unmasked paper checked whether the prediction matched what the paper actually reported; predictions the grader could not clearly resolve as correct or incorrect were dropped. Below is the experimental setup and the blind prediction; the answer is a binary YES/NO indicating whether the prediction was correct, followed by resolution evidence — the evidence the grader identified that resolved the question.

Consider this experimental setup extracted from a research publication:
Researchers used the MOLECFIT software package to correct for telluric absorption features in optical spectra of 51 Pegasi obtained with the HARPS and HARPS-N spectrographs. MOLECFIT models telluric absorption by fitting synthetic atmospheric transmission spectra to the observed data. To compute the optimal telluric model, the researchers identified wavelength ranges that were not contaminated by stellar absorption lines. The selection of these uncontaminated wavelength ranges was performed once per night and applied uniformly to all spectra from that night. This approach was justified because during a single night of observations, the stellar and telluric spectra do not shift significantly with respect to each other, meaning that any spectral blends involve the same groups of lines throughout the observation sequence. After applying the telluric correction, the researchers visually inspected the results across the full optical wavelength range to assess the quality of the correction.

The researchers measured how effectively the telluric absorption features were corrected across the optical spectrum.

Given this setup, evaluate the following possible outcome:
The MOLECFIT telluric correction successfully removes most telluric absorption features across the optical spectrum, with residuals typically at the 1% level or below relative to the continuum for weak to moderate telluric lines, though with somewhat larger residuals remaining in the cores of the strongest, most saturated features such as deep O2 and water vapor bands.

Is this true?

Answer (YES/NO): NO